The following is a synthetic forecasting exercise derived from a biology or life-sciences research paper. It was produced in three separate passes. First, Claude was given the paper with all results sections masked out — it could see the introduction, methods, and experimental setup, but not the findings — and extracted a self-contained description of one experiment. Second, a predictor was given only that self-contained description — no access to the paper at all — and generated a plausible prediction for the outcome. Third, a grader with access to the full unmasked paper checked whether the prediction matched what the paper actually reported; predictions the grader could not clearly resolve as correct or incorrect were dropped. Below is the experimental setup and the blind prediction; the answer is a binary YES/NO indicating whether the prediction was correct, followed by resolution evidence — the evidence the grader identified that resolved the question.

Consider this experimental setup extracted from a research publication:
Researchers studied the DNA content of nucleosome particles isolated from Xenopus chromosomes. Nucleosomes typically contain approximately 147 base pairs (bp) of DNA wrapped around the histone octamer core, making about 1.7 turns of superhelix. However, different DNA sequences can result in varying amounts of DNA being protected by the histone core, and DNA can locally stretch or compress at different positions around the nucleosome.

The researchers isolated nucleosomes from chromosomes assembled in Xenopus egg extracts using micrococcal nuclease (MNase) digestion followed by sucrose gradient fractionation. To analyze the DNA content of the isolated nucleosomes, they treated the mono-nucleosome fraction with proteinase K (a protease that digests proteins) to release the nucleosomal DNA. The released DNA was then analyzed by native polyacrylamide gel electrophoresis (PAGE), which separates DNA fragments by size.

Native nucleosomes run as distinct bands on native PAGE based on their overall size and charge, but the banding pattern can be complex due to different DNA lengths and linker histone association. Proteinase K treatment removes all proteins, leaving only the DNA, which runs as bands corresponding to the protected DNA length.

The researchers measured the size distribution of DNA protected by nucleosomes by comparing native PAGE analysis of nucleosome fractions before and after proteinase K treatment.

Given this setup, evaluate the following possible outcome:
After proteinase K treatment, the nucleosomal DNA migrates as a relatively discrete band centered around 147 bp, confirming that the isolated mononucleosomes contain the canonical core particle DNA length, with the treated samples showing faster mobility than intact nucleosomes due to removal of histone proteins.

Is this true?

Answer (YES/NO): NO